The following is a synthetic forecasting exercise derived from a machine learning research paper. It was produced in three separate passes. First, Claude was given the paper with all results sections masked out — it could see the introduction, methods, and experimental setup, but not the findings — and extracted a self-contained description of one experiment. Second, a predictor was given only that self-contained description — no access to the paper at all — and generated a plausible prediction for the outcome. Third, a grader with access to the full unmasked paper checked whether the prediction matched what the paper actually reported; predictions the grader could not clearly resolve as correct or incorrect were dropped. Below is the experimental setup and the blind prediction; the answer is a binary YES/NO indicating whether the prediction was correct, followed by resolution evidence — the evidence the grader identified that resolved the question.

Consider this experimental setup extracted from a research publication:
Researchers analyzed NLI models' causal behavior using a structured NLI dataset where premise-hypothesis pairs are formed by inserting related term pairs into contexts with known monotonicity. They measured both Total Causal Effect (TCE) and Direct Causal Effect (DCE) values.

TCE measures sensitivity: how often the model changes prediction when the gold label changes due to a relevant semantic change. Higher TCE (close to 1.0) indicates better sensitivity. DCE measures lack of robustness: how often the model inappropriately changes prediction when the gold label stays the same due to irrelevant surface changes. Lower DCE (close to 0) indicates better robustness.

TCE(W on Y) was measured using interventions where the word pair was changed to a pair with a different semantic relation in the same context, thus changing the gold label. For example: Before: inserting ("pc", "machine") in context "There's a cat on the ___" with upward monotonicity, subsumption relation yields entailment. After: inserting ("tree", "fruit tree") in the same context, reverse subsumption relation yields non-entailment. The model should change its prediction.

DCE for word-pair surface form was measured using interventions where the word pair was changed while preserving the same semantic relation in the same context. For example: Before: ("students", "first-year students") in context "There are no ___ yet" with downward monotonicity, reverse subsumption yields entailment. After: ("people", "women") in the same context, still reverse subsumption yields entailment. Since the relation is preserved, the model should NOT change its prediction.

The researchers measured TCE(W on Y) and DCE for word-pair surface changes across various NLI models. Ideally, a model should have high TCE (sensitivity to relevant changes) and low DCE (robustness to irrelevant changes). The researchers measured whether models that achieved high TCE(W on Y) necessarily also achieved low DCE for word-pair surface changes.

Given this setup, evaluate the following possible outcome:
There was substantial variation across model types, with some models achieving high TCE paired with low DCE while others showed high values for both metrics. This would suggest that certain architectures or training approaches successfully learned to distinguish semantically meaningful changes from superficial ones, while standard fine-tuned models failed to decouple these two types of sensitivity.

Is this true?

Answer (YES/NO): NO